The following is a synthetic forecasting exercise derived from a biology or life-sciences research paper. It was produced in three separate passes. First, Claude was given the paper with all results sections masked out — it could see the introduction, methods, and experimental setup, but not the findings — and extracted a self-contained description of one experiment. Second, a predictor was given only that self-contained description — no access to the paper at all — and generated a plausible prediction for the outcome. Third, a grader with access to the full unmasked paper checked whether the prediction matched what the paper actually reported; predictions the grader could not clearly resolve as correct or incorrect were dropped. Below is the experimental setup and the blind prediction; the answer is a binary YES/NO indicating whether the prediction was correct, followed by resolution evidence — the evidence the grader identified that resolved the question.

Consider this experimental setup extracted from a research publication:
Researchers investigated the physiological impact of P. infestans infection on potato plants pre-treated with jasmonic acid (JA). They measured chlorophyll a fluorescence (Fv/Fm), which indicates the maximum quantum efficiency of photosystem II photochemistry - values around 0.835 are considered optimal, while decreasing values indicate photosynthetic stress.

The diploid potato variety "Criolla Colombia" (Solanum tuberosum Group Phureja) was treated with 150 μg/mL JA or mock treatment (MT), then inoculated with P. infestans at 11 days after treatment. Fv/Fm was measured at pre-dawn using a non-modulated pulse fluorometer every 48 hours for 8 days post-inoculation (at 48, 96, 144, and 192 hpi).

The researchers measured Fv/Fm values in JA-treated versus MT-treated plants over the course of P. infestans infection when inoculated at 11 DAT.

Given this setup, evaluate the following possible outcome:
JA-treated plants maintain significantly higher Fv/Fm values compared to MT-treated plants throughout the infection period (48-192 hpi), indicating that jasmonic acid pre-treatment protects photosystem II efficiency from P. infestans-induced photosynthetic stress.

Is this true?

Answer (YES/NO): NO